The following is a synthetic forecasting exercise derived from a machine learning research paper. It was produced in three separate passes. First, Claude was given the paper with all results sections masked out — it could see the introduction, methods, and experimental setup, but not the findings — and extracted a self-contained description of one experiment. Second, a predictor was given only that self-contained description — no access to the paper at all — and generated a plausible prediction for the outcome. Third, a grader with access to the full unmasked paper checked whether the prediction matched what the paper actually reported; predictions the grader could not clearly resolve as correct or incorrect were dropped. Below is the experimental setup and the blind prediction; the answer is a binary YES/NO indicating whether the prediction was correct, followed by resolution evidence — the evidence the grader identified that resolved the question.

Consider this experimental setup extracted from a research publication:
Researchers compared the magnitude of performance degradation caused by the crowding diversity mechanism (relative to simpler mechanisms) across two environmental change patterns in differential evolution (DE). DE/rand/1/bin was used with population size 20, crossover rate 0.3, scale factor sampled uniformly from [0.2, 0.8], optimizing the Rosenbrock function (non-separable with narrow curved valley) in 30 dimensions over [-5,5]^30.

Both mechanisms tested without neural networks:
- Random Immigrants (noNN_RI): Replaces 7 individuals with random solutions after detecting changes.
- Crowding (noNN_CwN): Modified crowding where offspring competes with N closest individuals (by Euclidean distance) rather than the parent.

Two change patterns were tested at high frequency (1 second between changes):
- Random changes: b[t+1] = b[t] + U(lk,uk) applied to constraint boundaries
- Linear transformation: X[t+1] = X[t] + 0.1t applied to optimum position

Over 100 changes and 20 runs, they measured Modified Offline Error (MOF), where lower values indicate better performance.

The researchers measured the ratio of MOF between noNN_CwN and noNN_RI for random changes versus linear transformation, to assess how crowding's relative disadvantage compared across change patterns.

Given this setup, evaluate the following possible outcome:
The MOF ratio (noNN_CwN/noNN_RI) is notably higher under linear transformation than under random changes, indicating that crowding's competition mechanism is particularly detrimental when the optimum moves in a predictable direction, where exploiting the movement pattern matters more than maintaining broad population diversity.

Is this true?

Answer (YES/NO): YES